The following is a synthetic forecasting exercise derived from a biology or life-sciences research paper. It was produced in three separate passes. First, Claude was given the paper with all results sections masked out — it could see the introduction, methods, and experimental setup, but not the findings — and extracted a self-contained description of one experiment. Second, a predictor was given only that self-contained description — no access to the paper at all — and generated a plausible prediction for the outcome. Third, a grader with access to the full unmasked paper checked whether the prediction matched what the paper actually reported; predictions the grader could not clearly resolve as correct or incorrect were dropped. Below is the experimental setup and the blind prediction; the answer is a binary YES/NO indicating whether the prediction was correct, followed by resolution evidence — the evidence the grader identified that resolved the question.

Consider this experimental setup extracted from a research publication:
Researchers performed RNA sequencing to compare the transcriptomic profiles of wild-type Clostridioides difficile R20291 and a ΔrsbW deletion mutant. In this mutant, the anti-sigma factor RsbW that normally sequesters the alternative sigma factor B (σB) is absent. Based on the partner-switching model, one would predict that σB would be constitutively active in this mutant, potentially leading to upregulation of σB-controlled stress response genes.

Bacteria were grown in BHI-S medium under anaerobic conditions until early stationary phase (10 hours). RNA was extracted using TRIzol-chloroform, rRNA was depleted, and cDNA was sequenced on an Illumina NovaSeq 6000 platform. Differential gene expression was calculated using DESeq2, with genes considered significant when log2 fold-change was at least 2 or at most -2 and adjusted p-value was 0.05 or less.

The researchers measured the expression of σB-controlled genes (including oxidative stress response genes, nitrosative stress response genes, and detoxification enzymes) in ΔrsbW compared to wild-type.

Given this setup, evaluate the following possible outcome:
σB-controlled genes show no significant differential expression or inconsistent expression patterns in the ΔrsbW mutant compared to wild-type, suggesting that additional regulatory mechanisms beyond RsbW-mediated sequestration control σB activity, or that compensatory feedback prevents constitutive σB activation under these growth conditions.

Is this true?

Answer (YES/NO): YES